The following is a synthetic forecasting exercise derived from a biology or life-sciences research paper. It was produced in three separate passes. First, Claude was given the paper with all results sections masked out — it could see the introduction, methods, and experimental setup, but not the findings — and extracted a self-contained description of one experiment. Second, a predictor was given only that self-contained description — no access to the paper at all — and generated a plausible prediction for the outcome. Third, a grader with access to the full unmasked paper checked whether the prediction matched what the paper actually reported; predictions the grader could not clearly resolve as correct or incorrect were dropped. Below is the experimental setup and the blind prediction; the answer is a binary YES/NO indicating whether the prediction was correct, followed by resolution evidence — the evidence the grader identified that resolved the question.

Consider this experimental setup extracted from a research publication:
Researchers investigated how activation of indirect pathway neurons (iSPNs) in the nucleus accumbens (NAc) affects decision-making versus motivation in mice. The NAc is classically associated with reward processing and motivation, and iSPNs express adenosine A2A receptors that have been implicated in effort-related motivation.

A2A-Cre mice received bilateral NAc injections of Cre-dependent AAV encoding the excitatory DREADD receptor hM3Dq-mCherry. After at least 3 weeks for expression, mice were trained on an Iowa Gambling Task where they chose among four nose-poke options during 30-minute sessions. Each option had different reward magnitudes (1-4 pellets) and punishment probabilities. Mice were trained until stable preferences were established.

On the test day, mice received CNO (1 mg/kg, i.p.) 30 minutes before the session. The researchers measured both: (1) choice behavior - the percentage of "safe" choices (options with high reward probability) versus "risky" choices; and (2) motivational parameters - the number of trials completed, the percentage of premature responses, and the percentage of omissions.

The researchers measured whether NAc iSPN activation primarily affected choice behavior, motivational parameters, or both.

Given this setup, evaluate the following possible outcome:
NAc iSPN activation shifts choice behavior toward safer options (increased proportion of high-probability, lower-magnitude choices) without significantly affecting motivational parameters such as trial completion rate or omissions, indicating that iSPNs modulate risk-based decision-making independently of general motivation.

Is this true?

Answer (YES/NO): NO